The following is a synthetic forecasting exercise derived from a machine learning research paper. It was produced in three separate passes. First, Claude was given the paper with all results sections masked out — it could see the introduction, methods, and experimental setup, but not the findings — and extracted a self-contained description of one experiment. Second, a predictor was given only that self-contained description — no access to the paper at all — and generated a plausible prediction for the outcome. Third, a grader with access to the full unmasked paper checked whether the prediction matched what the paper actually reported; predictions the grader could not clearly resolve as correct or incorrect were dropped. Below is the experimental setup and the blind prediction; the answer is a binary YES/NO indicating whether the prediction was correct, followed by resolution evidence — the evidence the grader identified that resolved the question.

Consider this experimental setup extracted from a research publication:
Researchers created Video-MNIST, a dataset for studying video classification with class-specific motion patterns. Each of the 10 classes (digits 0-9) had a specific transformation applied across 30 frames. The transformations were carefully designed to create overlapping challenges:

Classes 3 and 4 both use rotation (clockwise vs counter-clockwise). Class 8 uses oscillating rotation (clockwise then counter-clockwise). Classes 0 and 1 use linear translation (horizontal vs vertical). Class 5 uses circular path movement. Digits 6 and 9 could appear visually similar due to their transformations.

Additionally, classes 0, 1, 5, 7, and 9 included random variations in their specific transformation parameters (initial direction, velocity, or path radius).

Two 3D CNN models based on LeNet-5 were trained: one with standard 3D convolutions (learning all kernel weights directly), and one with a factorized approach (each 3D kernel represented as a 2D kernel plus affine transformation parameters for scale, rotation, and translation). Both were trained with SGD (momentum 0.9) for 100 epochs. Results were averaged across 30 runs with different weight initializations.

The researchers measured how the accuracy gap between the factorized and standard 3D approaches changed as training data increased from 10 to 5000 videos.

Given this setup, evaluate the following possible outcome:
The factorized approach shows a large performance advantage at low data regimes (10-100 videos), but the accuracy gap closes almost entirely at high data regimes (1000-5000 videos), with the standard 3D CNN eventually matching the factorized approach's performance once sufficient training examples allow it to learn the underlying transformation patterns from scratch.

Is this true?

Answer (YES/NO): NO